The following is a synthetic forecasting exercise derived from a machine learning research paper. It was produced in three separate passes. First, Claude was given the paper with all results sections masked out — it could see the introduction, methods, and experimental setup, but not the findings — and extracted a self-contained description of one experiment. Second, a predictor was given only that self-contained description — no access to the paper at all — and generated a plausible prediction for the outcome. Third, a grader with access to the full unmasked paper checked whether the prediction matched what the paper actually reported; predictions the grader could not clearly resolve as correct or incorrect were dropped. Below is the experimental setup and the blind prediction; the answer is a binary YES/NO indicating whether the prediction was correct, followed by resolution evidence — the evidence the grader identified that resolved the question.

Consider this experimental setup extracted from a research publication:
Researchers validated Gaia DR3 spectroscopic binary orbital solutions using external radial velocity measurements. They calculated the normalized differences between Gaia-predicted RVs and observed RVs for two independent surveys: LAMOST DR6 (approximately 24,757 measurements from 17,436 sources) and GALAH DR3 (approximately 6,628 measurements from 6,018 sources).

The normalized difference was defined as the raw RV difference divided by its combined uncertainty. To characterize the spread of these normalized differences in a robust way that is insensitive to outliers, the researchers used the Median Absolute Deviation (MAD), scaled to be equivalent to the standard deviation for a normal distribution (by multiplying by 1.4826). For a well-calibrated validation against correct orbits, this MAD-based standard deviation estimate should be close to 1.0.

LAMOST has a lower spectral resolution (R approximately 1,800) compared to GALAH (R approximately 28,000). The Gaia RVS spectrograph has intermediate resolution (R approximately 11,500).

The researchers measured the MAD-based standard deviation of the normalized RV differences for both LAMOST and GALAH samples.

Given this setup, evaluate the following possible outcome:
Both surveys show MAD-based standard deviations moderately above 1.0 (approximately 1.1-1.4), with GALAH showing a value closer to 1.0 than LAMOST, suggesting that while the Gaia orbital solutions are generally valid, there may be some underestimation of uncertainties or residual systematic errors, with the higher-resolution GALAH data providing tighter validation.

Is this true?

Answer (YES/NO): NO